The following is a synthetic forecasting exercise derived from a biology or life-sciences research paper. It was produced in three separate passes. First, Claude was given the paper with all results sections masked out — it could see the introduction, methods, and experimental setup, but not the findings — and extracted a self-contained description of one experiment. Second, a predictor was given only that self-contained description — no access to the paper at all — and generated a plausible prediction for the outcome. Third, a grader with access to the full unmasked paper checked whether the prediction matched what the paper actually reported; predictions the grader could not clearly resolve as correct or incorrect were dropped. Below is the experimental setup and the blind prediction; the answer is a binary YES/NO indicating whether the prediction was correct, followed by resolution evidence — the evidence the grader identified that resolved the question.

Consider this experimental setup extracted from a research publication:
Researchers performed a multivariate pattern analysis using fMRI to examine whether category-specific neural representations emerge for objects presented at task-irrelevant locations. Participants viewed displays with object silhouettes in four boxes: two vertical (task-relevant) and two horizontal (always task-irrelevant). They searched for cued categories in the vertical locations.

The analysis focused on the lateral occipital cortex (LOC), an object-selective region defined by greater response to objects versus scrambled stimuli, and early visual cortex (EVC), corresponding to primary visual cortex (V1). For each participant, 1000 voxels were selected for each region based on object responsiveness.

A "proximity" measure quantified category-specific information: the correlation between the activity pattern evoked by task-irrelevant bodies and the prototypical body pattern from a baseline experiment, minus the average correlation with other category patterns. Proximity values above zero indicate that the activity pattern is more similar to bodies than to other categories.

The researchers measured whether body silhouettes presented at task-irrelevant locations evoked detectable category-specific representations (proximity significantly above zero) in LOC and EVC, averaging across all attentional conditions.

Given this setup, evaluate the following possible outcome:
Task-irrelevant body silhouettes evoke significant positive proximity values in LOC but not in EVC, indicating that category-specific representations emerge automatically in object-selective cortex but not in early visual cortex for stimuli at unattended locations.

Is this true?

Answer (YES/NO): YES